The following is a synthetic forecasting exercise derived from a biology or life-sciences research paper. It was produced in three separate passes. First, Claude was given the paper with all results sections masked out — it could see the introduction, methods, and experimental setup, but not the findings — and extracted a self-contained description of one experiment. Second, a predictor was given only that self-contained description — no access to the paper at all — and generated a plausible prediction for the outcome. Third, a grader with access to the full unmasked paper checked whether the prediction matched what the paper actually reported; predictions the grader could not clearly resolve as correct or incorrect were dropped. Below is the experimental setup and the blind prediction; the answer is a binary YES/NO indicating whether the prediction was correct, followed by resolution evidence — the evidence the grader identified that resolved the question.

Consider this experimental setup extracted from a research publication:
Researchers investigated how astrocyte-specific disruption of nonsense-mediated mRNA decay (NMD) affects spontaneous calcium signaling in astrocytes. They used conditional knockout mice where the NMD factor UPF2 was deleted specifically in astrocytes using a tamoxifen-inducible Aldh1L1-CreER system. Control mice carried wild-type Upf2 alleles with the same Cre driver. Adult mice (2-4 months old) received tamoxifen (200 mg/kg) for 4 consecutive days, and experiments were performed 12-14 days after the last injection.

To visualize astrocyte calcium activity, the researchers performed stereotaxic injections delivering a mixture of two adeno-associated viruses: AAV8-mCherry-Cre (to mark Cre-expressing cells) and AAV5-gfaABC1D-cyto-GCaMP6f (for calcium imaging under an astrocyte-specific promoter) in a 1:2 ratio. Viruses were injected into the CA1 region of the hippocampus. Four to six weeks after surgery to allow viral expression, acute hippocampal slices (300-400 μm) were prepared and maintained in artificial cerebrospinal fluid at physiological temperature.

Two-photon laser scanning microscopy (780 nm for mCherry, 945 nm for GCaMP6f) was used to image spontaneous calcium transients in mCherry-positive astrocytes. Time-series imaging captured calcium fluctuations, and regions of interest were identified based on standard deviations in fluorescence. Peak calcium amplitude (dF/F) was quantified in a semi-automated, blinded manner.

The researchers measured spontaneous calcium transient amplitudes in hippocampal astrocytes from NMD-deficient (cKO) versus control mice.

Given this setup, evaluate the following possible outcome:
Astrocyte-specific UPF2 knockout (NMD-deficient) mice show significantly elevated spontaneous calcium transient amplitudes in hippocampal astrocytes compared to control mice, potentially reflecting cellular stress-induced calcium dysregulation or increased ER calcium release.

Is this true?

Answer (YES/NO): YES